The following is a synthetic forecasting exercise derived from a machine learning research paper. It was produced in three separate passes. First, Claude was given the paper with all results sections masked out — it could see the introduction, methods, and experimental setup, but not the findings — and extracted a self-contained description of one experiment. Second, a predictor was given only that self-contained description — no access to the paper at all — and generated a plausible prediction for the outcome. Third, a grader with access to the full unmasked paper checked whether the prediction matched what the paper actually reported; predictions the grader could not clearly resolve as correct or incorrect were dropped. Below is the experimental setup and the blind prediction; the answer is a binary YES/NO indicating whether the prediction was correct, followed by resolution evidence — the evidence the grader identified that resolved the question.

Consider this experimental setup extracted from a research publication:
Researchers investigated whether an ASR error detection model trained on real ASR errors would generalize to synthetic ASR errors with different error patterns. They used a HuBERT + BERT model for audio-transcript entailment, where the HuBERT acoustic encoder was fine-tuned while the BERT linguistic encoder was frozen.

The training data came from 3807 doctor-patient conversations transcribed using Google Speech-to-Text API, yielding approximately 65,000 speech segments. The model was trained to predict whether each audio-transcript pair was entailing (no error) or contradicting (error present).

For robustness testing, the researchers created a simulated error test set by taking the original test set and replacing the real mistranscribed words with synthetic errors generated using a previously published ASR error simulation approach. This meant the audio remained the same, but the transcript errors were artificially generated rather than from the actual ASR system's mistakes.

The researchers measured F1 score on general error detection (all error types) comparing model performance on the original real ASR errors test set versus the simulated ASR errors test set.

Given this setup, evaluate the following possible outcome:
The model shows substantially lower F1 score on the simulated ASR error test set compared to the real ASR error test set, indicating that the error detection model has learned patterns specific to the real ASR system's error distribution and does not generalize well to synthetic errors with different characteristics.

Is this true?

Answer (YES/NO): NO